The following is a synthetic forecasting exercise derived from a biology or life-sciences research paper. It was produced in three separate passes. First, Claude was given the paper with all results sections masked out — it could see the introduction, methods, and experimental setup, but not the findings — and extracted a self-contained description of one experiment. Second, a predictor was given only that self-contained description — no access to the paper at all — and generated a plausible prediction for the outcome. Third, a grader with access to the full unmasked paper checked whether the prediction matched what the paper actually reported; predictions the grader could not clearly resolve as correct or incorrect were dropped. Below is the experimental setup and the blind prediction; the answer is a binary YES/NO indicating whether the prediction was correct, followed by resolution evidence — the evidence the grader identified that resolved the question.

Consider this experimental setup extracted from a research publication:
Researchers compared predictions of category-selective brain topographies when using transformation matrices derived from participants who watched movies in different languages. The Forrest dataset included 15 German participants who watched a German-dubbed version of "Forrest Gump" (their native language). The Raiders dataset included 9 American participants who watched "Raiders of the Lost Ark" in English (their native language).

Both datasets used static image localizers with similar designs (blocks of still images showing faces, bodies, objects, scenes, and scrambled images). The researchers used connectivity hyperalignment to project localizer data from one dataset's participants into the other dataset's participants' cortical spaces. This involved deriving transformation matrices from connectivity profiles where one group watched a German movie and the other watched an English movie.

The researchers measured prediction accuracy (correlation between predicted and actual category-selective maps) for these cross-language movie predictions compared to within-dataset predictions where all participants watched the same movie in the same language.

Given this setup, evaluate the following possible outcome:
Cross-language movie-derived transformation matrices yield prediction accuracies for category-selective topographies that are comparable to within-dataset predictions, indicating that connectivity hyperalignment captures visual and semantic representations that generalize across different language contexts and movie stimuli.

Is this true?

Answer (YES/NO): YES